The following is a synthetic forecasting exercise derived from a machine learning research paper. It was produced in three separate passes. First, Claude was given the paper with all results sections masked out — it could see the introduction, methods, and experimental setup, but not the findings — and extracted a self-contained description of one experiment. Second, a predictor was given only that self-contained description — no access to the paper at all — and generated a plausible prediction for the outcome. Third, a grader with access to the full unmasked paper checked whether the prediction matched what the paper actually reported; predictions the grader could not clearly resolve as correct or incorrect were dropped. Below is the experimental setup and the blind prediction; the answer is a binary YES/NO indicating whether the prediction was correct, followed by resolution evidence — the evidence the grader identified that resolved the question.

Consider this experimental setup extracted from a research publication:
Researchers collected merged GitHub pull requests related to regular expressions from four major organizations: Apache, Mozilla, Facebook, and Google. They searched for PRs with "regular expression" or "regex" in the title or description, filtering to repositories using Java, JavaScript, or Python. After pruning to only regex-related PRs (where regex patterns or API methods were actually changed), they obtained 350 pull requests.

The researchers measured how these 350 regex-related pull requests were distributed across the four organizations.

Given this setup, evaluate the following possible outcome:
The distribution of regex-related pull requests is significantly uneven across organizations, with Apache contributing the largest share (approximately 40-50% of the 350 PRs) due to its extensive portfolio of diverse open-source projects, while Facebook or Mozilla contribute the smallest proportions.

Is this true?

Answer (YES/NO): NO